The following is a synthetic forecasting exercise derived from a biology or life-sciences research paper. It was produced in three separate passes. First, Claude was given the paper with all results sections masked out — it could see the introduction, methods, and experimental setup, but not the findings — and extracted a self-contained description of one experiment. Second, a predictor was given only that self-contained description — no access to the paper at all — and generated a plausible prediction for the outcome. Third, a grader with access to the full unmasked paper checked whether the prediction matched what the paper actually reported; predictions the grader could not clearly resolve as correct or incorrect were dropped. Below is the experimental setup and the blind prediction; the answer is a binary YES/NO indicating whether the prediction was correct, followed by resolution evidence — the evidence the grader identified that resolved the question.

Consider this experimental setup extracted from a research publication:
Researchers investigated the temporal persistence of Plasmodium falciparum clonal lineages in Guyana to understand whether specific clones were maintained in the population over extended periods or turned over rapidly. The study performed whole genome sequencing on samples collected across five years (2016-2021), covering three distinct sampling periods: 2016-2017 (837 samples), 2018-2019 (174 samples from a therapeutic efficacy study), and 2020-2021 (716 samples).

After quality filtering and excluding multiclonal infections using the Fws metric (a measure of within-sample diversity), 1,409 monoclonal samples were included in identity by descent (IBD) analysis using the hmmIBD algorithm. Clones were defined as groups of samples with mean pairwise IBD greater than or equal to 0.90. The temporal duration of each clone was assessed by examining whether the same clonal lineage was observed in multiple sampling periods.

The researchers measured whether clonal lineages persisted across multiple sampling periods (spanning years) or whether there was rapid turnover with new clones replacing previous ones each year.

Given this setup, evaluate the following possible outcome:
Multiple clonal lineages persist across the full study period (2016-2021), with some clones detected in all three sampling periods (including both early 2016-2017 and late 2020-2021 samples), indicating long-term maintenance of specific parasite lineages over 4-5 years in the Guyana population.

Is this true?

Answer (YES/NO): YES